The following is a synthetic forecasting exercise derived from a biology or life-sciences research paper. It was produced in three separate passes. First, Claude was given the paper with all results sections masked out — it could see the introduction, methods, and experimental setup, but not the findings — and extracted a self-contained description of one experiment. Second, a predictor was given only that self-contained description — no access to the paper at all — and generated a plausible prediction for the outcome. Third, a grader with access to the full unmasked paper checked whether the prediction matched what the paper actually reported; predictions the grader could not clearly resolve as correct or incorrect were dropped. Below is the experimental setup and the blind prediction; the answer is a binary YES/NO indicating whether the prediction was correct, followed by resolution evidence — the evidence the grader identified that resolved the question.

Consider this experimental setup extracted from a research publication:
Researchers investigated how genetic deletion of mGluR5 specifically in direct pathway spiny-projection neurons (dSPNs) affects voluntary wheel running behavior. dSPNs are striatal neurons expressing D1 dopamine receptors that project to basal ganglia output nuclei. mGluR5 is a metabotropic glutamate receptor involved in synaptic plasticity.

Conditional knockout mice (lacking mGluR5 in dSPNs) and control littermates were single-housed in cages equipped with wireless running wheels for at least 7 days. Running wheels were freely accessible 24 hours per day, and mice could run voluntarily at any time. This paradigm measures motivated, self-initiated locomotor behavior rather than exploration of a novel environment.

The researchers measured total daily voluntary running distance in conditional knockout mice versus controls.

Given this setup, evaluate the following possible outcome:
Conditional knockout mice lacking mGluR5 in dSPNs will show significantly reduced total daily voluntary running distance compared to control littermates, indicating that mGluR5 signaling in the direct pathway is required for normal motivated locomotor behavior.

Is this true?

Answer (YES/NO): NO